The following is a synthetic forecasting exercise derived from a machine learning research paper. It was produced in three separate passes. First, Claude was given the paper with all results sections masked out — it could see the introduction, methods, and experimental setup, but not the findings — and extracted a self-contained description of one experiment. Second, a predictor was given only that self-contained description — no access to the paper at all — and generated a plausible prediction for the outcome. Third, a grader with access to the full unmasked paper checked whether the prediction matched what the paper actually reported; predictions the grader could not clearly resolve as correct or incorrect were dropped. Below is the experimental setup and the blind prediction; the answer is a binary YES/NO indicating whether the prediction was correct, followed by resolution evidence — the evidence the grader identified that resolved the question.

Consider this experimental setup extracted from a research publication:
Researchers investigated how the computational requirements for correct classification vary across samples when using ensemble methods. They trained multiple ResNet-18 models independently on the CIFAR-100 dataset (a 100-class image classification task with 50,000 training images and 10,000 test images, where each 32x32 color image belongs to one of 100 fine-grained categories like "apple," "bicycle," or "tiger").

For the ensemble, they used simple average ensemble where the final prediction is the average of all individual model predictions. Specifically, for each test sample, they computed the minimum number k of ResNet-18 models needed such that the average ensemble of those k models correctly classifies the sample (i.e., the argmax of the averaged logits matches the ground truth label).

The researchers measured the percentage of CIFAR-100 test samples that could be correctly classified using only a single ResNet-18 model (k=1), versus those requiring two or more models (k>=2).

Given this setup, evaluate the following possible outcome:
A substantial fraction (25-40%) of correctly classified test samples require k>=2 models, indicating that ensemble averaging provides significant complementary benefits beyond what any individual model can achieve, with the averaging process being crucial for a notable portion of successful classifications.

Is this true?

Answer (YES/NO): NO